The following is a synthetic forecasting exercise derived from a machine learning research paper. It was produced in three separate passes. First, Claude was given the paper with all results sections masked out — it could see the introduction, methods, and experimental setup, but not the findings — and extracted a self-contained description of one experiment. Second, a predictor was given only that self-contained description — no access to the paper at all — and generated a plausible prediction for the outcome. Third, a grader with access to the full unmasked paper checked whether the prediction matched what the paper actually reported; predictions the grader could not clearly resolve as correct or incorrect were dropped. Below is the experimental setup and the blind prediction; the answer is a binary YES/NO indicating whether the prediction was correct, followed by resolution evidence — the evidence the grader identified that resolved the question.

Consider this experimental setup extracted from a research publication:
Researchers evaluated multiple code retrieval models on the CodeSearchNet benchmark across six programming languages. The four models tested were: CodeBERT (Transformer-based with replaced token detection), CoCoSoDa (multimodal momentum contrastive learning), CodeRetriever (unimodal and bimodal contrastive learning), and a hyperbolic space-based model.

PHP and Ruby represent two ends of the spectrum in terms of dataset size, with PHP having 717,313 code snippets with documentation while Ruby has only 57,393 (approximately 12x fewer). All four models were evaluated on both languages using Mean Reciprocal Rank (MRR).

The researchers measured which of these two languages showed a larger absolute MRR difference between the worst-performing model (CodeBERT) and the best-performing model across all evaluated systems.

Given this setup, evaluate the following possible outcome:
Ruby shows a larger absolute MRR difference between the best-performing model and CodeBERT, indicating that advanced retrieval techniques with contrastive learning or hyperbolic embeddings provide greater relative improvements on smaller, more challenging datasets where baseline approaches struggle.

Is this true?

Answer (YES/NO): YES